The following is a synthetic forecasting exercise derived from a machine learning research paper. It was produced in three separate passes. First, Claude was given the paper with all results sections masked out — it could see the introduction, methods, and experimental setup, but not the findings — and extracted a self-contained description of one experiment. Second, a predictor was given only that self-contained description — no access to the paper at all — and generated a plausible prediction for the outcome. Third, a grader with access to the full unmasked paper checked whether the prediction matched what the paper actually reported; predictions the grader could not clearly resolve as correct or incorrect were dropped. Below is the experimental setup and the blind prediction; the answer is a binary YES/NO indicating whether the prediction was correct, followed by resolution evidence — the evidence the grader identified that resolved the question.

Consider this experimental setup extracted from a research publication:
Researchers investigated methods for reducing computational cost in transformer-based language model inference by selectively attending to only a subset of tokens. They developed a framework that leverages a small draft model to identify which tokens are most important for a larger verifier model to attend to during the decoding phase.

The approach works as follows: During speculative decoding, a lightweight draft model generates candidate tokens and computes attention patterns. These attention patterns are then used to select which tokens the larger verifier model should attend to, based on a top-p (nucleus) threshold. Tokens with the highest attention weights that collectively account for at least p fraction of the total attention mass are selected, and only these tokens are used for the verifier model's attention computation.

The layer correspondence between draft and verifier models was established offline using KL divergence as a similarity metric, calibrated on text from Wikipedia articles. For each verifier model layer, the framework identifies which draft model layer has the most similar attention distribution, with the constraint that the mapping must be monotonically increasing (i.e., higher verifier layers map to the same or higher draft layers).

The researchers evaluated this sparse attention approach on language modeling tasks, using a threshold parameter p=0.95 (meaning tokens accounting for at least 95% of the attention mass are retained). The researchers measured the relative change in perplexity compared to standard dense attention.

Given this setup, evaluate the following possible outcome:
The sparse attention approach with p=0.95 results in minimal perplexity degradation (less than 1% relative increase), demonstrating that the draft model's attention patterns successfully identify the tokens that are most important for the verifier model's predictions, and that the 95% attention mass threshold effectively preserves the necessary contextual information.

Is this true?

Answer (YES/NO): NO